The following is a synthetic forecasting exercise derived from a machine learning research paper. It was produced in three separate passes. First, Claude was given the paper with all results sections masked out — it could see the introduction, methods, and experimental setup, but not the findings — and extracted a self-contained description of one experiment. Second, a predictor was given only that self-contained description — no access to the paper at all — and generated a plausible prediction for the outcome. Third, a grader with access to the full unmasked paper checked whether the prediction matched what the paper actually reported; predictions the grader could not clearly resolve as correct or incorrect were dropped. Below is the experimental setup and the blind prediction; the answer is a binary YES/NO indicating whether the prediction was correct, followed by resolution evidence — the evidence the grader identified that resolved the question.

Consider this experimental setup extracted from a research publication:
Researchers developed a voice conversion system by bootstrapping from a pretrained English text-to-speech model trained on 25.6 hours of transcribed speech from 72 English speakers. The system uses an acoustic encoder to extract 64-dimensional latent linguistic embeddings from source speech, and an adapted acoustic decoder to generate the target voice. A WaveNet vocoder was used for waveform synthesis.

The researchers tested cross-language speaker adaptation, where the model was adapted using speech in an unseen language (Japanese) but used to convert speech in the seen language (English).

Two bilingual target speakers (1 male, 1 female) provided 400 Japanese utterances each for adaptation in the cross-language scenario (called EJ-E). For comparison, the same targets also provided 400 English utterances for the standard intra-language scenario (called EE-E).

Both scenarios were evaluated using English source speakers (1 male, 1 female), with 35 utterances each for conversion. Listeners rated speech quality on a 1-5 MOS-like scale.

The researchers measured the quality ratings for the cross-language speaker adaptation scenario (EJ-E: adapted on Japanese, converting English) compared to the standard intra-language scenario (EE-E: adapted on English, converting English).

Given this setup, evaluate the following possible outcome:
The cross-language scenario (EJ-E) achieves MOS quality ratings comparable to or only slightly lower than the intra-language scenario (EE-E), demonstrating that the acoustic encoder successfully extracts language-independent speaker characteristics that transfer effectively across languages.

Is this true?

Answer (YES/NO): NO